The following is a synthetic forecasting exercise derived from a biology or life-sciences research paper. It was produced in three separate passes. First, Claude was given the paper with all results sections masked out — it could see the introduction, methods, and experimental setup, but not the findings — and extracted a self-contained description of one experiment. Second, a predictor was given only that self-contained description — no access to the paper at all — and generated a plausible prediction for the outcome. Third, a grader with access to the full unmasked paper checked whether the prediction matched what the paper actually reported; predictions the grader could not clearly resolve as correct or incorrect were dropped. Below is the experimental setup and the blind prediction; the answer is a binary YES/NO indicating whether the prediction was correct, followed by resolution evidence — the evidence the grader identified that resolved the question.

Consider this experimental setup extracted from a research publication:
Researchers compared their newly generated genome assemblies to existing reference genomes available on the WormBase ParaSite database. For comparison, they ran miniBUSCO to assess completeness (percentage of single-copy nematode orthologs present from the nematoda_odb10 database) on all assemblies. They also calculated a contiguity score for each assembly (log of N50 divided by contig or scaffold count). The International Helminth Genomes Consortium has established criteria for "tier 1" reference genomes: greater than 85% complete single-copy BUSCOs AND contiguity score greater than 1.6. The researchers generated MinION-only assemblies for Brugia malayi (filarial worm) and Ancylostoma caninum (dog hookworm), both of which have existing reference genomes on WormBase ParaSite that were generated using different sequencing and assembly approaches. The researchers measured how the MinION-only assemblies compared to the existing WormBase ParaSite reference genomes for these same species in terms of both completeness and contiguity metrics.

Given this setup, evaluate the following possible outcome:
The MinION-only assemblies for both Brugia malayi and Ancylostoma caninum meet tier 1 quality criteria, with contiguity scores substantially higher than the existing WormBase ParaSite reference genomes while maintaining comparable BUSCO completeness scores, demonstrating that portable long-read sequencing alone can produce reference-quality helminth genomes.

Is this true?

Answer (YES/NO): NO